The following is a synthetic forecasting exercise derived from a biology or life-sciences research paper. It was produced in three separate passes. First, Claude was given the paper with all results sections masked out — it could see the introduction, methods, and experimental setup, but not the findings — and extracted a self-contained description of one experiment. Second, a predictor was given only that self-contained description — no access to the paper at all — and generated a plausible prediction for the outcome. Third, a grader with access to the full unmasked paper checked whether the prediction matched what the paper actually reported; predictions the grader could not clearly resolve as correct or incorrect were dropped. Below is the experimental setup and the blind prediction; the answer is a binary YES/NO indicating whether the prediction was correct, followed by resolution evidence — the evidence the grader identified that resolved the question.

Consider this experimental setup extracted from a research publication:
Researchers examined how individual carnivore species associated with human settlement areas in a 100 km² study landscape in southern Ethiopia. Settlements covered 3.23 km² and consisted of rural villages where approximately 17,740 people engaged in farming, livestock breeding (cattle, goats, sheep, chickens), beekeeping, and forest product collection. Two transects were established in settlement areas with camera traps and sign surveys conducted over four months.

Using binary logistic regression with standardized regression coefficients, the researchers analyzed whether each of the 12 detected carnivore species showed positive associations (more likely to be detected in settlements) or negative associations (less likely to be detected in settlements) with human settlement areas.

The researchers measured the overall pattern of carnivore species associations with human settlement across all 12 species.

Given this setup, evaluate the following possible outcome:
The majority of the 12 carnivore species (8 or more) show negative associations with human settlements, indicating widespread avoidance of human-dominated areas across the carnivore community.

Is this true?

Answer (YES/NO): YES